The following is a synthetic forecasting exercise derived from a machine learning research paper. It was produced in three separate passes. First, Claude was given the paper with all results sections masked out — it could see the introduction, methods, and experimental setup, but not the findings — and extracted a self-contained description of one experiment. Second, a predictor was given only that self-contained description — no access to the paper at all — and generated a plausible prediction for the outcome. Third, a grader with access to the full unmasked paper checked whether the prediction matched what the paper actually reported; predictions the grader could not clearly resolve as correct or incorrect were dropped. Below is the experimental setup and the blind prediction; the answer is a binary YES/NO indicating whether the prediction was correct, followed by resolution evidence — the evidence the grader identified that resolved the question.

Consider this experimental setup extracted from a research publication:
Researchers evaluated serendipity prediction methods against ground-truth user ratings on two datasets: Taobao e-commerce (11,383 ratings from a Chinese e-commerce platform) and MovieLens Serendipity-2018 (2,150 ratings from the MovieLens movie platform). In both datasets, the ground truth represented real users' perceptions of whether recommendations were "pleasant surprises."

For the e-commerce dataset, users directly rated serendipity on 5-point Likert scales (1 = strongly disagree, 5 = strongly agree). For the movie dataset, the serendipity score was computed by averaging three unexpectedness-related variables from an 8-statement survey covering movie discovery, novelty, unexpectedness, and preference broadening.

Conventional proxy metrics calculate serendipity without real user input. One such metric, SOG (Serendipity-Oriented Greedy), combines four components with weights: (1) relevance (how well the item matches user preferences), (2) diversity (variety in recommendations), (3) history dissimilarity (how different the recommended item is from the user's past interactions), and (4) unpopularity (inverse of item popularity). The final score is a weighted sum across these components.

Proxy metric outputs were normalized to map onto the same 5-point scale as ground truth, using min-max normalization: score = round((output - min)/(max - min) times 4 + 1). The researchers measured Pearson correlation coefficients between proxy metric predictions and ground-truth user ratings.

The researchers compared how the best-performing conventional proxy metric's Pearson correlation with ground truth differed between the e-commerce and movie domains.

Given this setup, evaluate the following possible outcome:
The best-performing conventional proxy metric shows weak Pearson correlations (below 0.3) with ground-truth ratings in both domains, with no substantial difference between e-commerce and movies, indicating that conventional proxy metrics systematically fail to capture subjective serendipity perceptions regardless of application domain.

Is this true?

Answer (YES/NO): YES